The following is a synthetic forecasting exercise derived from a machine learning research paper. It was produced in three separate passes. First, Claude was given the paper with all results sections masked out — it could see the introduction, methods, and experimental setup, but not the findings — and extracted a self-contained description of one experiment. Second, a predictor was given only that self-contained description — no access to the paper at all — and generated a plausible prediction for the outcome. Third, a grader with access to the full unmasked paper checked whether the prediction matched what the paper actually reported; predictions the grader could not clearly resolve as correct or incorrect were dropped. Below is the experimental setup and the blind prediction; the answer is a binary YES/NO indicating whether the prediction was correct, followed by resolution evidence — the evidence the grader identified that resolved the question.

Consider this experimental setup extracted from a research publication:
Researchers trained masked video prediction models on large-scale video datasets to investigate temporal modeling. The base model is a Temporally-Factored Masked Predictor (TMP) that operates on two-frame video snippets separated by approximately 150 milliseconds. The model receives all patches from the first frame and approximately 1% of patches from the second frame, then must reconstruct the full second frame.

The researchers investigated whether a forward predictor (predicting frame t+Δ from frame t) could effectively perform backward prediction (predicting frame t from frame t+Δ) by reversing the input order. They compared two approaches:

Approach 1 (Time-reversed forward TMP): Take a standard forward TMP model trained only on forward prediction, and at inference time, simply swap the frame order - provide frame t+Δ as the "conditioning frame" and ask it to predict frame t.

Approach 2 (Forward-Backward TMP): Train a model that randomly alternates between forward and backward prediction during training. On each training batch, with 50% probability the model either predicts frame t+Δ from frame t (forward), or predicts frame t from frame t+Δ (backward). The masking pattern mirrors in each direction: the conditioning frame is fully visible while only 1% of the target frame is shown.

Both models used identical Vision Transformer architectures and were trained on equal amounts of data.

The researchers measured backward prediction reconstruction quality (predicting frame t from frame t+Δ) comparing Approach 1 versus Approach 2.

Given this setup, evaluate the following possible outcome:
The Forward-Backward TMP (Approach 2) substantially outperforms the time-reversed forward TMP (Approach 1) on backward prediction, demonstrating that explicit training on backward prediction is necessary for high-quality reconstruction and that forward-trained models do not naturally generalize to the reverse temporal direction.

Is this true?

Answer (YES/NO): NO